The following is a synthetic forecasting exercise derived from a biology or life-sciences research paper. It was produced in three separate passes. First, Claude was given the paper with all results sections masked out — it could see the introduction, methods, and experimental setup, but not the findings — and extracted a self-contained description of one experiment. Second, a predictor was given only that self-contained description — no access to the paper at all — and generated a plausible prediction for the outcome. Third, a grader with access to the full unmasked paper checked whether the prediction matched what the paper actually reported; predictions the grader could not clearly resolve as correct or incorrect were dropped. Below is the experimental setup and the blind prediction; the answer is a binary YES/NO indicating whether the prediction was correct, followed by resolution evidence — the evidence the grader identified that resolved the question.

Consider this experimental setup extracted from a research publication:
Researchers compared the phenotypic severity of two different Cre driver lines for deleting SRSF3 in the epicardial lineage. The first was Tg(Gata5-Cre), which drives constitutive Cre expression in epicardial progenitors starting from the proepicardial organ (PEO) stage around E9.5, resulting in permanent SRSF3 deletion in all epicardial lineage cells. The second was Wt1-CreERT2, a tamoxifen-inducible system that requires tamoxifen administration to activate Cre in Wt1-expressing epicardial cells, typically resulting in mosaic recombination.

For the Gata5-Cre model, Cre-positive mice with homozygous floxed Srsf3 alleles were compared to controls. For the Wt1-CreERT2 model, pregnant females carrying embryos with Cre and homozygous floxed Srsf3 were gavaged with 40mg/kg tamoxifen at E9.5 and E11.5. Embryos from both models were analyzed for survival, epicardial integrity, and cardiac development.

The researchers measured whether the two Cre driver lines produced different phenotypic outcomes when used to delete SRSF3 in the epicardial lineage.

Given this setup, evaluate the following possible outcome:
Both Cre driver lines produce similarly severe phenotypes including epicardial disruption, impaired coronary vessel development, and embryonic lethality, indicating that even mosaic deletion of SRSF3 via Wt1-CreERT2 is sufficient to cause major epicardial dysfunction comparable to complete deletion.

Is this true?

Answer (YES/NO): NO